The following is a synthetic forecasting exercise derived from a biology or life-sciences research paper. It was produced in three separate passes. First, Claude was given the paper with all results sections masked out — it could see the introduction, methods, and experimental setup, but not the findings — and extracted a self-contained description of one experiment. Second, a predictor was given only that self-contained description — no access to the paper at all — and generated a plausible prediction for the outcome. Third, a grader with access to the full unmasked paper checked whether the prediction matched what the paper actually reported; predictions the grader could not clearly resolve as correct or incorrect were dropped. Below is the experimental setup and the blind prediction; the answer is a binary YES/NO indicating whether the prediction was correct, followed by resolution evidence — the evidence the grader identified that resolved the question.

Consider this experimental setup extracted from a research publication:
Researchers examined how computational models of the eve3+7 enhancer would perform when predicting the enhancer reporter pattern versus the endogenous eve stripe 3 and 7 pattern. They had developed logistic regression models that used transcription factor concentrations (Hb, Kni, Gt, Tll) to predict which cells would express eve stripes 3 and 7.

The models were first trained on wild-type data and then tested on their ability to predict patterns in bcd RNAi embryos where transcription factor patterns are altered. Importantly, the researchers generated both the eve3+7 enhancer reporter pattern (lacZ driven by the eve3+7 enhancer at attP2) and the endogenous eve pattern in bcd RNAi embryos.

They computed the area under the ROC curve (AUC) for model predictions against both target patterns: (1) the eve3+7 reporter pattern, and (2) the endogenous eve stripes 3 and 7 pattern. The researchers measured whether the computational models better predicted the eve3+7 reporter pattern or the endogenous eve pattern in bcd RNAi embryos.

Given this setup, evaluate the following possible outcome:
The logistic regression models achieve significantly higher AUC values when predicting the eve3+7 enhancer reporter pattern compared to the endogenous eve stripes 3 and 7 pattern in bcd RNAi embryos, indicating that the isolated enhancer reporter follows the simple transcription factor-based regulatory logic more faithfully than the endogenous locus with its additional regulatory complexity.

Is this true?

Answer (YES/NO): NO